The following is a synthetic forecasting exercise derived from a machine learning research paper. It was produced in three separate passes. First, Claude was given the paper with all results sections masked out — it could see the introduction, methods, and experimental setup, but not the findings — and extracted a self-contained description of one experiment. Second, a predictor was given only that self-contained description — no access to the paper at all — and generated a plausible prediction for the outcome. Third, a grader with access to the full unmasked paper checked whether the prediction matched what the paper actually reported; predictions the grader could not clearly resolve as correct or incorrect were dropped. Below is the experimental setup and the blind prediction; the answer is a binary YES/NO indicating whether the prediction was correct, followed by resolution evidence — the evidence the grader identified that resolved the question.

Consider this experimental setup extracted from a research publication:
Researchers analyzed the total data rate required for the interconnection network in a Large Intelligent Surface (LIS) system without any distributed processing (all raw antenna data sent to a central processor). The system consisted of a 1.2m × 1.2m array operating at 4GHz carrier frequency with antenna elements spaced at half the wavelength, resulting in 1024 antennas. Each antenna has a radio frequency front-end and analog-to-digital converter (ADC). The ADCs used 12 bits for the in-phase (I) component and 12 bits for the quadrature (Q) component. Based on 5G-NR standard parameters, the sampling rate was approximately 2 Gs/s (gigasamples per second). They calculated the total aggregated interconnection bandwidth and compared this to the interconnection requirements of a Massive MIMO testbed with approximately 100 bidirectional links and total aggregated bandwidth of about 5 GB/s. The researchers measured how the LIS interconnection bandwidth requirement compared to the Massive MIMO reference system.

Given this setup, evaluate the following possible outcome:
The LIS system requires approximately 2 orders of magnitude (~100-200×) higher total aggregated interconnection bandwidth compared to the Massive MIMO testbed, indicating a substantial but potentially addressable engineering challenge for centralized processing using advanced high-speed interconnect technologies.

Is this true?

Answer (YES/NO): NO